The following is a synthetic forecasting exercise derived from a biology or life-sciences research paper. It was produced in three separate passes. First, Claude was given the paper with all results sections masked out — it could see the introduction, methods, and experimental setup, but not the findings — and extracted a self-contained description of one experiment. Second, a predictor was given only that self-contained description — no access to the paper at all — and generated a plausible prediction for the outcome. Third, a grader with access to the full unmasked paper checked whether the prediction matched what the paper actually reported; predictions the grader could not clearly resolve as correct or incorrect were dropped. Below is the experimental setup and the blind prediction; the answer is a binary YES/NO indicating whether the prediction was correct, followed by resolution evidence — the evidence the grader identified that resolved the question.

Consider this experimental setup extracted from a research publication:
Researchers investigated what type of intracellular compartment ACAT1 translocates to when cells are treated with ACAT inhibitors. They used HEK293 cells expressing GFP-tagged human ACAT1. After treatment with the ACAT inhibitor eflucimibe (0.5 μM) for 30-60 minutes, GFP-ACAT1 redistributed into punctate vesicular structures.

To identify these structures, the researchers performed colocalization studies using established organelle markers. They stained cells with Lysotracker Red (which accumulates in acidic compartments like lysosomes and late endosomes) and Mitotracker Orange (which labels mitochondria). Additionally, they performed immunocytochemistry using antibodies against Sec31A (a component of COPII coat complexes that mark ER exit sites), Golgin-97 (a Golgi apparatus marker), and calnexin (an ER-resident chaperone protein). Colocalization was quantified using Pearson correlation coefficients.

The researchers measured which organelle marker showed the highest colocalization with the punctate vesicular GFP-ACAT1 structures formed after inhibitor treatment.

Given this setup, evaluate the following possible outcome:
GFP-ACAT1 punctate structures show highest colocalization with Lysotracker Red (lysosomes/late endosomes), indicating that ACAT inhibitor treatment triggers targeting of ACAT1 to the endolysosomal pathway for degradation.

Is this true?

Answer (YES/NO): NO